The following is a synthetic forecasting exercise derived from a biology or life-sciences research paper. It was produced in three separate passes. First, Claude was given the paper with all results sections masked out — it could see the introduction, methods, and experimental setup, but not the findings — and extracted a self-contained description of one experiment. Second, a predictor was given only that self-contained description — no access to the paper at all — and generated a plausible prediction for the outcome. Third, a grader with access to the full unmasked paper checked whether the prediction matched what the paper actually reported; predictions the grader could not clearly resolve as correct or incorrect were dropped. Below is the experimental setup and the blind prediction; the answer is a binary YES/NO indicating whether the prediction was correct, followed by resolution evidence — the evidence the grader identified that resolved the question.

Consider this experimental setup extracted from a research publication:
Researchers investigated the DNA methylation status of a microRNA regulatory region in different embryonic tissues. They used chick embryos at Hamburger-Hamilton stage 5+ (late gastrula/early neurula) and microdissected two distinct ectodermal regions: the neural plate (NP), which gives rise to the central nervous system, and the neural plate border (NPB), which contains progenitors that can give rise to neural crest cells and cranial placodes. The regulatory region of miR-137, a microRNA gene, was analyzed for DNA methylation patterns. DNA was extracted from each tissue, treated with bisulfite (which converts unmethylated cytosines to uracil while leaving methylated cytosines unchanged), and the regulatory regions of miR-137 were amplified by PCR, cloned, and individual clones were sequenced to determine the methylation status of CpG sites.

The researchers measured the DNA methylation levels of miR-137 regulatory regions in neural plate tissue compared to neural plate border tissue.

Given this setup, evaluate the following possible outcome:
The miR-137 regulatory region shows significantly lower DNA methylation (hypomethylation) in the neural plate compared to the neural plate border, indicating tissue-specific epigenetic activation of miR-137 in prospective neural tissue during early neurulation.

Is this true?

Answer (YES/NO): YES